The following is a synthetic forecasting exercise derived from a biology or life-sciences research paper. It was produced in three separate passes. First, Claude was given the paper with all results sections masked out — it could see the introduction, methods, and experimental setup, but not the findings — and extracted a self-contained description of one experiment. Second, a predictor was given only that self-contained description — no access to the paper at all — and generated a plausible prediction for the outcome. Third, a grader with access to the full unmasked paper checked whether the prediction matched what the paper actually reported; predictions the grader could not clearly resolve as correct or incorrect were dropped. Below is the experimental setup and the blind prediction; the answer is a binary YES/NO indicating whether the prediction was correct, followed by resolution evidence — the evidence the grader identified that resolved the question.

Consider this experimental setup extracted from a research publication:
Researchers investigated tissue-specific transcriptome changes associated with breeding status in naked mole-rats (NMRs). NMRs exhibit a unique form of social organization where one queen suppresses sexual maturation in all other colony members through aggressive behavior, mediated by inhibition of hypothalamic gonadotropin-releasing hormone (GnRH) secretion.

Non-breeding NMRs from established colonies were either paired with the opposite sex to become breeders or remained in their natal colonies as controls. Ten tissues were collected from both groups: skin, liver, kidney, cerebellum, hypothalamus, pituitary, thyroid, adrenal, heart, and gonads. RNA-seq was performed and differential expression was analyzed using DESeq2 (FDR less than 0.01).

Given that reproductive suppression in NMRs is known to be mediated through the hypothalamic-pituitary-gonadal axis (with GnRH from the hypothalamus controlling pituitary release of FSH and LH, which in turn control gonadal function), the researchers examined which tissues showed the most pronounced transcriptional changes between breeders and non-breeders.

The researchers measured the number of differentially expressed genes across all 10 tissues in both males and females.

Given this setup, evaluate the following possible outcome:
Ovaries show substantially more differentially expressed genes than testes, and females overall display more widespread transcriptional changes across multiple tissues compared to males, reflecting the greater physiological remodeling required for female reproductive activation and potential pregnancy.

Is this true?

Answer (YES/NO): YES